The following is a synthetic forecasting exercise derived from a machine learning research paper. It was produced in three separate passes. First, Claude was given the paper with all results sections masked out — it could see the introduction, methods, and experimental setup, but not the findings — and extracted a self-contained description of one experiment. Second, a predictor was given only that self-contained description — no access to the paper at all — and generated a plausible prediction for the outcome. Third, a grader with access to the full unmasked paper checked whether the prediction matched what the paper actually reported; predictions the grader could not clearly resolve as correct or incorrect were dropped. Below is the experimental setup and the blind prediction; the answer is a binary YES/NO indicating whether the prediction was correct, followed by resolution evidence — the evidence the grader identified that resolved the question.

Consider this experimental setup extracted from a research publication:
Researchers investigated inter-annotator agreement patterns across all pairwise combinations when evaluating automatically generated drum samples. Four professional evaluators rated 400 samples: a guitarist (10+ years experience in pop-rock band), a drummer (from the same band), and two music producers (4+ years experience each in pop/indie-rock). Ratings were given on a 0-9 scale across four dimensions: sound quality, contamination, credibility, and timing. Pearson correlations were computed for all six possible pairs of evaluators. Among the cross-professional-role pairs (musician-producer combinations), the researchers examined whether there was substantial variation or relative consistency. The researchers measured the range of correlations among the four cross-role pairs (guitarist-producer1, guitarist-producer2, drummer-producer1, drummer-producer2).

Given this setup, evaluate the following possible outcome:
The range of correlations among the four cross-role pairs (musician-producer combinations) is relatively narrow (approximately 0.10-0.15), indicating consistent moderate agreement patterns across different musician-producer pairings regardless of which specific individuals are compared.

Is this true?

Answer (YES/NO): NO